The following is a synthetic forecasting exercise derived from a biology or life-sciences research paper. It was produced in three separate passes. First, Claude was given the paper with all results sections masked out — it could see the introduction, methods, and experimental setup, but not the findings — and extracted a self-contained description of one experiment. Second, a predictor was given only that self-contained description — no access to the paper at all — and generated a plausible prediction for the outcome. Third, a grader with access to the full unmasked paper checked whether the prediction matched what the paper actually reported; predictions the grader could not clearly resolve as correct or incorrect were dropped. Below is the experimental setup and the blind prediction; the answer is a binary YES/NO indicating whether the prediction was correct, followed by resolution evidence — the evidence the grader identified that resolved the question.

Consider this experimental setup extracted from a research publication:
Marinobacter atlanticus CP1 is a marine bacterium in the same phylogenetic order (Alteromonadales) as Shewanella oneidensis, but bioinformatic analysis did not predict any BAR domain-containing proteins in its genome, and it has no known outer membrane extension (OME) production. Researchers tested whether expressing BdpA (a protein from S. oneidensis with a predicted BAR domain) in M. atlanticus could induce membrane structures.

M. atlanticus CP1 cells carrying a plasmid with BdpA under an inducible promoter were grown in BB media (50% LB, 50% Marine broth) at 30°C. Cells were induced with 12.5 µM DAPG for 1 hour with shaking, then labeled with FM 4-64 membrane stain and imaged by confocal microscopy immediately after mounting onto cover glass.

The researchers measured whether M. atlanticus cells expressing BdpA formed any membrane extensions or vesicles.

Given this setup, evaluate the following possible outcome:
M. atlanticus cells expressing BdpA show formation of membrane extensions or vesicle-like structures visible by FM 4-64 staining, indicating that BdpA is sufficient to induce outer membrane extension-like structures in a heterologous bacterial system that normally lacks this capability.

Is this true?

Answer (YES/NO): YES